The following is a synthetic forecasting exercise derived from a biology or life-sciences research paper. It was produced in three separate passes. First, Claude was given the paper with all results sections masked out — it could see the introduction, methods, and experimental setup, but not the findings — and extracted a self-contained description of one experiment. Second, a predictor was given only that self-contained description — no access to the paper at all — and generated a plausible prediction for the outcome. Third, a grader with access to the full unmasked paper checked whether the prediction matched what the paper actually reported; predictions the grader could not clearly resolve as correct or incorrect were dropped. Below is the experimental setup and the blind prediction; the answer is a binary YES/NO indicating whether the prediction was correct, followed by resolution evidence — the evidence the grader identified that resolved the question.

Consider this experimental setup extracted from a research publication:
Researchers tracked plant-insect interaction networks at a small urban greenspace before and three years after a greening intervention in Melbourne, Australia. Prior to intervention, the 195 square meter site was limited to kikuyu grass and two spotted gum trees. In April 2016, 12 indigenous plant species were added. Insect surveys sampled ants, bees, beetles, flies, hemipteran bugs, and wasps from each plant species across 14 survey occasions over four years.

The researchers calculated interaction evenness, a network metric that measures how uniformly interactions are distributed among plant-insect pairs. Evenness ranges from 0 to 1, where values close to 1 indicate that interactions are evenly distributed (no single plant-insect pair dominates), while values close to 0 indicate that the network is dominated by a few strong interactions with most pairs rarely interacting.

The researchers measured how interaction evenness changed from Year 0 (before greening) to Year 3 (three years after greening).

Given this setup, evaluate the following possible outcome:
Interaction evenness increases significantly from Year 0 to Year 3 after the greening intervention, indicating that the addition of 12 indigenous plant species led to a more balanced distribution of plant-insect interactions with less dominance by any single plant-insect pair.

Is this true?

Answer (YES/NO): NO